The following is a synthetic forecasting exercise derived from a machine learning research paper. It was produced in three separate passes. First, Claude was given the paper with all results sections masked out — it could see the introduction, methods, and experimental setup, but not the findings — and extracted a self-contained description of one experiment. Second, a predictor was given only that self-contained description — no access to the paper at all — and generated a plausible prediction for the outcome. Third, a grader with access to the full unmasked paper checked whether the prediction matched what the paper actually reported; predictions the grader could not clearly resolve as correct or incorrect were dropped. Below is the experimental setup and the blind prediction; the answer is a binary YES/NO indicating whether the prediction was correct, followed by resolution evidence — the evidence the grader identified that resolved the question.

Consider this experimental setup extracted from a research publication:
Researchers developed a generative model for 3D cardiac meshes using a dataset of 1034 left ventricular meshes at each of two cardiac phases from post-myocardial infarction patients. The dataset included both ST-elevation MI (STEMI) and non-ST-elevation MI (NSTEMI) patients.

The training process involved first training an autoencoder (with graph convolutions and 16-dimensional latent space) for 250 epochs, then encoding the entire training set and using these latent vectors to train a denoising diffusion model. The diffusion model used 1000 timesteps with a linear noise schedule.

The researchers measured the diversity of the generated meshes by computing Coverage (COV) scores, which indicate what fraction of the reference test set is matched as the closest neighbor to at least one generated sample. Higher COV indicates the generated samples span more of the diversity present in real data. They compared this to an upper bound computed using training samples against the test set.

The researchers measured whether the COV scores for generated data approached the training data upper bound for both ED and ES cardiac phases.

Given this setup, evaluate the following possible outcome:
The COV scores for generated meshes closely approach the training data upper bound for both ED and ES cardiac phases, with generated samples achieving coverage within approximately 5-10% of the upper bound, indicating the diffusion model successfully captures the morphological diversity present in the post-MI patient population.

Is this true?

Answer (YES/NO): NO